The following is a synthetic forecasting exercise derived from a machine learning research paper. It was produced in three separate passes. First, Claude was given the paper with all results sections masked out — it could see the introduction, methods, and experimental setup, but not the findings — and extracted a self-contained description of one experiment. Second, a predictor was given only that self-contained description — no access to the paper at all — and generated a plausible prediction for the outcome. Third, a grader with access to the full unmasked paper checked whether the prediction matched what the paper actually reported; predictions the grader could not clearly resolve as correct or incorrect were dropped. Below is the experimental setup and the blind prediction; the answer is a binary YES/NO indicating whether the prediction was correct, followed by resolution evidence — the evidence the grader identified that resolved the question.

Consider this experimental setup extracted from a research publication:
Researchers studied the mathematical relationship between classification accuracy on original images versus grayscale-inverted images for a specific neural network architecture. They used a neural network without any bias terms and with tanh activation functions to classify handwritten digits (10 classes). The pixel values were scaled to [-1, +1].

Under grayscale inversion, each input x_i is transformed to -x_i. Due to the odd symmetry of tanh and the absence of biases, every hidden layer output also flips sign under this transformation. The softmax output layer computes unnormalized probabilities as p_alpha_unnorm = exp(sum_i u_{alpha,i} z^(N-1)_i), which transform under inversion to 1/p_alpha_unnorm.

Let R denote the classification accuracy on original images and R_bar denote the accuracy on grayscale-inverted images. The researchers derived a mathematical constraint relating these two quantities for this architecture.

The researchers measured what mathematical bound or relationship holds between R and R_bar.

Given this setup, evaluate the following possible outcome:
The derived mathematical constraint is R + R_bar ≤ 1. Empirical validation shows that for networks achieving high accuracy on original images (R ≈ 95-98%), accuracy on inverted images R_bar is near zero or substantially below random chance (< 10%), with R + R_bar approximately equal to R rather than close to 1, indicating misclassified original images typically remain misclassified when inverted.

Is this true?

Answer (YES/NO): NO